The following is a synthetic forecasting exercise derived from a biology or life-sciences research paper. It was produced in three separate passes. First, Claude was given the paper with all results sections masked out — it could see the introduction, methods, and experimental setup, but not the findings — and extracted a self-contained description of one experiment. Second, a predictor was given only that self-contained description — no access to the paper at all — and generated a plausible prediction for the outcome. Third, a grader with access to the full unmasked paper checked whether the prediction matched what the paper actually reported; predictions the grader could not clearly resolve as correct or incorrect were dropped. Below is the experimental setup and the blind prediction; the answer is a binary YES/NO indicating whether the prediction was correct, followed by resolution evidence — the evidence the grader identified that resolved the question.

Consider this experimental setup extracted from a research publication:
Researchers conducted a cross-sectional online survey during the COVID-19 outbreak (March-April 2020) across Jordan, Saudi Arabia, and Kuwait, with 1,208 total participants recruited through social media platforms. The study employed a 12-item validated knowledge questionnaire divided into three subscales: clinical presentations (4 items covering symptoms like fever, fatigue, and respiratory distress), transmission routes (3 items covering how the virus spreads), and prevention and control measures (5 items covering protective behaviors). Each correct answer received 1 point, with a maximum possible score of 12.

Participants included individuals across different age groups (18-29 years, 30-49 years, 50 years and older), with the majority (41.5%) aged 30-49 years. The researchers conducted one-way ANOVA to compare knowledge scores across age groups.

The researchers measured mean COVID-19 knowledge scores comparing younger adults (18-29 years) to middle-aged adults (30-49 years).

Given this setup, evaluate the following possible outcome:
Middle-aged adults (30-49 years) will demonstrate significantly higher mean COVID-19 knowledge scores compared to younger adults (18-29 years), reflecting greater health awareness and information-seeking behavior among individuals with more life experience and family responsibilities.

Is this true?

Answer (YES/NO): YES